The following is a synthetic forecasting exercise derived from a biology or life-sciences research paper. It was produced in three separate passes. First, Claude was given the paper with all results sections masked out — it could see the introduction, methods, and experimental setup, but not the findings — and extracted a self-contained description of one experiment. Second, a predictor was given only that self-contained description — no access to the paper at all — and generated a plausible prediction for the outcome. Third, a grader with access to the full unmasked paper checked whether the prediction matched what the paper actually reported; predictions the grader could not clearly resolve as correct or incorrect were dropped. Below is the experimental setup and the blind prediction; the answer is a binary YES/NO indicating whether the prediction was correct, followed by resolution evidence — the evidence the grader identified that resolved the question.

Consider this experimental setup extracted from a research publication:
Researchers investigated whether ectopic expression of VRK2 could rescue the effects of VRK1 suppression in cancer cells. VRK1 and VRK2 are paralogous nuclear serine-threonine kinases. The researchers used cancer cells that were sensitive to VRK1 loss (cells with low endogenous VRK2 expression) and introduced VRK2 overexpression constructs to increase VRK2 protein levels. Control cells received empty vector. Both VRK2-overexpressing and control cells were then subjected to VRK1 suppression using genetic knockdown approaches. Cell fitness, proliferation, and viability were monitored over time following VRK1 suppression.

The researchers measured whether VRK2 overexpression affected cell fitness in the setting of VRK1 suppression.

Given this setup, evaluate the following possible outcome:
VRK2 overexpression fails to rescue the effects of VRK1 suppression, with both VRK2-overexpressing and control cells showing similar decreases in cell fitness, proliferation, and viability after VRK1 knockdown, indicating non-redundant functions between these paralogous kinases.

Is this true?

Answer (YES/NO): NO